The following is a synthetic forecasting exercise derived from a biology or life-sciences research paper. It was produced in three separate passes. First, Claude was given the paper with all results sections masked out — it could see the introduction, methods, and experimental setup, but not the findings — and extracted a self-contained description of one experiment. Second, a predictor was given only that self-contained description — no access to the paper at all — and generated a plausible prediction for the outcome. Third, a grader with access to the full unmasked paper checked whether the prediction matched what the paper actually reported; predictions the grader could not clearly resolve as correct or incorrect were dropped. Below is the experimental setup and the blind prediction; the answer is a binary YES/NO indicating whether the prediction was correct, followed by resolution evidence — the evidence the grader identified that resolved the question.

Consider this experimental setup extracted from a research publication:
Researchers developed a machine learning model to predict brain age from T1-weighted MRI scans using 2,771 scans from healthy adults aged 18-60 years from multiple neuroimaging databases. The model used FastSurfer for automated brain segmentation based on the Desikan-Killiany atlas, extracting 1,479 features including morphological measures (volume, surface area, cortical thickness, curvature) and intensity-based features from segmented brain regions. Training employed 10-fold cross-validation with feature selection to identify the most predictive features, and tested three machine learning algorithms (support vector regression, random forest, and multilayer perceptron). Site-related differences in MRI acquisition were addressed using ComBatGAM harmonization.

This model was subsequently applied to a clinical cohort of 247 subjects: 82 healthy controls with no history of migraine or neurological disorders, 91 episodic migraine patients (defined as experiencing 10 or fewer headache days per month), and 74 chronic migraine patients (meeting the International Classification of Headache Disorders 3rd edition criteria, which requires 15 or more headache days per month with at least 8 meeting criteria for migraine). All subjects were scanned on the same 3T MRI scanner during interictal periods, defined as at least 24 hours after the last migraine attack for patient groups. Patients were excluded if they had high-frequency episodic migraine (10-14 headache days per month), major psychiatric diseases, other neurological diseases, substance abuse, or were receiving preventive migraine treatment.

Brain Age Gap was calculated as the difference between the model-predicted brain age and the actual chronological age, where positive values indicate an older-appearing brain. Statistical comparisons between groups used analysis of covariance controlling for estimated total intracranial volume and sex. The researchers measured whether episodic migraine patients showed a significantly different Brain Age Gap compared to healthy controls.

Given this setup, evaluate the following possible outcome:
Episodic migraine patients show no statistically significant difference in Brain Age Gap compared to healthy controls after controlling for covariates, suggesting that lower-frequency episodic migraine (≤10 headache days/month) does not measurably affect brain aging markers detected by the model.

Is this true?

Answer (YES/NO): YES